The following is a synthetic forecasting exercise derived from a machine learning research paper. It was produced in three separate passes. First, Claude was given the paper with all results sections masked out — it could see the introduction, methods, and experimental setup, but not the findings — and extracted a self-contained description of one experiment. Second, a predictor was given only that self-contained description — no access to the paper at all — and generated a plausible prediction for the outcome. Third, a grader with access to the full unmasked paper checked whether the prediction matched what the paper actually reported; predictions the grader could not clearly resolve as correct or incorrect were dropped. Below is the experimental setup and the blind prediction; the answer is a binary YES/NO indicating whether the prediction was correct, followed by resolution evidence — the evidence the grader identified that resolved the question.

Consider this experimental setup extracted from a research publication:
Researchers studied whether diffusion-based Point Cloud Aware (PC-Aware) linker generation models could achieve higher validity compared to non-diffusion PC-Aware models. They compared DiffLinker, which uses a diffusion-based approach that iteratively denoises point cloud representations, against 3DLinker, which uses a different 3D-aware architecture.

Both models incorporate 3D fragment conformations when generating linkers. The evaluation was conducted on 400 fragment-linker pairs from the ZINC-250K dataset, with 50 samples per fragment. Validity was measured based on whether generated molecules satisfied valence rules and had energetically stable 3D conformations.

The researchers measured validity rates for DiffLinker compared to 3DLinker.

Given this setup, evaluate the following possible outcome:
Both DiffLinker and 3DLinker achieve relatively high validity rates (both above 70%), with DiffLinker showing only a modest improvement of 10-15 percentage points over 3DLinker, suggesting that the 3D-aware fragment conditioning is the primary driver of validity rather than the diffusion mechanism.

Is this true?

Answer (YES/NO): NO